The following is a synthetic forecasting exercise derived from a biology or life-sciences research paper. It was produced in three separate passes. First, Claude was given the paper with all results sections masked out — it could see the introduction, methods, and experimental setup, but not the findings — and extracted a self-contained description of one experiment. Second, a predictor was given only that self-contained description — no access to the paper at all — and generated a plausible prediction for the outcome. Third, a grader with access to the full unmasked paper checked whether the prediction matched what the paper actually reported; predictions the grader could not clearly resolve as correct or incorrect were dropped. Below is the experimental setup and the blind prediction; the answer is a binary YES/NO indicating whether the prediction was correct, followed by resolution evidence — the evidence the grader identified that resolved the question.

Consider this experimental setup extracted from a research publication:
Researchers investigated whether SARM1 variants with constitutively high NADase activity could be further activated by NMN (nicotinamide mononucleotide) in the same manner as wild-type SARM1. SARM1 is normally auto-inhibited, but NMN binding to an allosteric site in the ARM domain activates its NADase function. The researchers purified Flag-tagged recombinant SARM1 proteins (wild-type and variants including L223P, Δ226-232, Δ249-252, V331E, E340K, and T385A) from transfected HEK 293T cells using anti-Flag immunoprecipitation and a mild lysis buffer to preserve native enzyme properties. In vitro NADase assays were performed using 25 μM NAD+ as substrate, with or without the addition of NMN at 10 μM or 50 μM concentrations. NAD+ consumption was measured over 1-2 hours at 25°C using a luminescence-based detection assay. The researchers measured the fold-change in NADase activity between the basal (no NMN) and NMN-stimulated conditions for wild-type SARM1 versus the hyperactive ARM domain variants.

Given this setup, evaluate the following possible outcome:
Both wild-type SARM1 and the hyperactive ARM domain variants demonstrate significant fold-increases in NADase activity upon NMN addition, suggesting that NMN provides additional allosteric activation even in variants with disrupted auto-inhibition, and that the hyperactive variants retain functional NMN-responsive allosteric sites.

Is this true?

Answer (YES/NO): NO